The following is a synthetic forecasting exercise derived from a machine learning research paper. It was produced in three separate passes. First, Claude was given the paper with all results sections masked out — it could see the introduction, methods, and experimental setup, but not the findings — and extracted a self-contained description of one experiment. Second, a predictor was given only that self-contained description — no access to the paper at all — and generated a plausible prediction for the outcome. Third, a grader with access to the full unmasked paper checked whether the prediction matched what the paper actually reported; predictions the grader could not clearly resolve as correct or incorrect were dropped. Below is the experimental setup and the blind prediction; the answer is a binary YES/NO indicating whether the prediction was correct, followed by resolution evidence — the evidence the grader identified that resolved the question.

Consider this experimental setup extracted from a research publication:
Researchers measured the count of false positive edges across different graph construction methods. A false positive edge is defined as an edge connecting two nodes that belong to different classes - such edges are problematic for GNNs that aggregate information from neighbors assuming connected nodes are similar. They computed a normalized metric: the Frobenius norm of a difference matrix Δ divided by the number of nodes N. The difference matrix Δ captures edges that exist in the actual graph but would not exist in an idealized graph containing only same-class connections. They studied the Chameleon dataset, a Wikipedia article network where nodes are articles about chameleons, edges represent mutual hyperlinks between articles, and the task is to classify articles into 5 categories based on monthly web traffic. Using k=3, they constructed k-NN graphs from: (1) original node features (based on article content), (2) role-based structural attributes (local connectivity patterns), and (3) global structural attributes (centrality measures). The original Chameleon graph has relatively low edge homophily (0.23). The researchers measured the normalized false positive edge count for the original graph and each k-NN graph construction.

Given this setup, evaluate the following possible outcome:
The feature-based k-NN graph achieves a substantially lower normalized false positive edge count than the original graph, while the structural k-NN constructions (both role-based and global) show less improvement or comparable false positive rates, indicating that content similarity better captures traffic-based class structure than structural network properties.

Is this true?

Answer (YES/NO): NO